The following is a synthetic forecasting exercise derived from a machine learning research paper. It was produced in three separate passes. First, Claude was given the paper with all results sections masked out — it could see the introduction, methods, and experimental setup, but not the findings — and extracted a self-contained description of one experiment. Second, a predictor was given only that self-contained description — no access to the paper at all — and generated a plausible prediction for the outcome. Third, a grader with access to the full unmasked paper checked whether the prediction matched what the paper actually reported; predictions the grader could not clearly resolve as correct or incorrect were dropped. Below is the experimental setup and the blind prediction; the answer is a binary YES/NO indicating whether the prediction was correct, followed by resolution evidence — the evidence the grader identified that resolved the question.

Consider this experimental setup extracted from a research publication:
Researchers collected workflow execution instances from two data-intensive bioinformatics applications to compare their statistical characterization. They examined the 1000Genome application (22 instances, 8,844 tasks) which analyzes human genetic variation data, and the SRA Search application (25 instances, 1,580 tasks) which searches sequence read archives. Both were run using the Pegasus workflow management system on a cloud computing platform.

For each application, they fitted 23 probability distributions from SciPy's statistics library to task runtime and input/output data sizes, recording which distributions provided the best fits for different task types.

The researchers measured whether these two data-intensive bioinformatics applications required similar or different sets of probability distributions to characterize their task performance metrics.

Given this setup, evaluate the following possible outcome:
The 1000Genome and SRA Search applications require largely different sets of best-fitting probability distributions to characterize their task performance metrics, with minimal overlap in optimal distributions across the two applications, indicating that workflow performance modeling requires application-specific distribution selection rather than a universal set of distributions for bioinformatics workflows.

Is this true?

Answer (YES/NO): YES